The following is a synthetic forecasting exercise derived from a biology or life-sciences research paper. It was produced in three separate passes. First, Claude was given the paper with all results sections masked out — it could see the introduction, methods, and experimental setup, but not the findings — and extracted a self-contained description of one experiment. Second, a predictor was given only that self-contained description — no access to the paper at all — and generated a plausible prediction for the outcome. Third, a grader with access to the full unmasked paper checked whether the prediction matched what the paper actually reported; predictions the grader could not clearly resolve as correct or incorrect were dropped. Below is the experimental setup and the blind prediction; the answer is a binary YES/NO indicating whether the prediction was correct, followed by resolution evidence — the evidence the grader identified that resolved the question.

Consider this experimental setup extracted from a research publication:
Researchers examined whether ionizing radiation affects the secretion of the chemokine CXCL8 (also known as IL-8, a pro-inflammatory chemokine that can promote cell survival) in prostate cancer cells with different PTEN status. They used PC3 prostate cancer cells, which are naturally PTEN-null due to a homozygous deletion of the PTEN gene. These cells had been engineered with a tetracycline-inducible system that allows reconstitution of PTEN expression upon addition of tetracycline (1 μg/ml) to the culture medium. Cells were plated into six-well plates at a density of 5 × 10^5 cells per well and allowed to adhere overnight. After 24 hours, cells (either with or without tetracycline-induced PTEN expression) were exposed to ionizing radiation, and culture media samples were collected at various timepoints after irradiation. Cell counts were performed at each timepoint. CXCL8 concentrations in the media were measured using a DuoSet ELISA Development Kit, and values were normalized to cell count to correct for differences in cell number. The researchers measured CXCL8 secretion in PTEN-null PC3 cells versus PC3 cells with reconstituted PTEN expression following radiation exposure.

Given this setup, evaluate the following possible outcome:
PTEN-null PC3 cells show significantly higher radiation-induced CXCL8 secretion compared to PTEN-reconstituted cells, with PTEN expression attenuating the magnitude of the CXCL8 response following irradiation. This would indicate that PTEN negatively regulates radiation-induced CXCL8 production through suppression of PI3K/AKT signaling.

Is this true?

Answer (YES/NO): YES